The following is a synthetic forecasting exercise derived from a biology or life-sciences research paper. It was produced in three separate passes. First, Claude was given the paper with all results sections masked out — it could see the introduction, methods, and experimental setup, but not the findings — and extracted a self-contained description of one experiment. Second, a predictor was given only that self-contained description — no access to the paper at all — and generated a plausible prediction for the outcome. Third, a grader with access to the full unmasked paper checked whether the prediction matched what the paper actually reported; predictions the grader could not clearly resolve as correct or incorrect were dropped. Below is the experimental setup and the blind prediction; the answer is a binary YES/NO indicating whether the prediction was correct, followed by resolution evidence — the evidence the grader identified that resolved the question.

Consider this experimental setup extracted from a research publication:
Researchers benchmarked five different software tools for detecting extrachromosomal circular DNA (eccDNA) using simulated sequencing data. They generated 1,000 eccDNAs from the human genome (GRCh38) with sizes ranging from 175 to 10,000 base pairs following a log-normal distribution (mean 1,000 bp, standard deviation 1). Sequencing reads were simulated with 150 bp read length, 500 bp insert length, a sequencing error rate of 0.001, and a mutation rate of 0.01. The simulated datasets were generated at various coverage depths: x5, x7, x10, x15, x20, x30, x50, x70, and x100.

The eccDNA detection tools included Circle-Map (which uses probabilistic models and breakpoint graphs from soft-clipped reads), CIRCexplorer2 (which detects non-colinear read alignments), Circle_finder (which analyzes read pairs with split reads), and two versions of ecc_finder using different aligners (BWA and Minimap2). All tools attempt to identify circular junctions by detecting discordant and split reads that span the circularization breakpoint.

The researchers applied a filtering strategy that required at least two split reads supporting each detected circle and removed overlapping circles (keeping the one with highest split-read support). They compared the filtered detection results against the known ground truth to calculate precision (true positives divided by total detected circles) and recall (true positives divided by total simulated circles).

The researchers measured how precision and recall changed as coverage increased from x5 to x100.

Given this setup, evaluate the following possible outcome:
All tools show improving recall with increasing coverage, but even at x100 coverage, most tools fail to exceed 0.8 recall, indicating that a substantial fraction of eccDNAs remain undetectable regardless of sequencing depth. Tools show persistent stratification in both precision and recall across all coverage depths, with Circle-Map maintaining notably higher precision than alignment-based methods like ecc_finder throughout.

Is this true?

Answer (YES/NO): NO